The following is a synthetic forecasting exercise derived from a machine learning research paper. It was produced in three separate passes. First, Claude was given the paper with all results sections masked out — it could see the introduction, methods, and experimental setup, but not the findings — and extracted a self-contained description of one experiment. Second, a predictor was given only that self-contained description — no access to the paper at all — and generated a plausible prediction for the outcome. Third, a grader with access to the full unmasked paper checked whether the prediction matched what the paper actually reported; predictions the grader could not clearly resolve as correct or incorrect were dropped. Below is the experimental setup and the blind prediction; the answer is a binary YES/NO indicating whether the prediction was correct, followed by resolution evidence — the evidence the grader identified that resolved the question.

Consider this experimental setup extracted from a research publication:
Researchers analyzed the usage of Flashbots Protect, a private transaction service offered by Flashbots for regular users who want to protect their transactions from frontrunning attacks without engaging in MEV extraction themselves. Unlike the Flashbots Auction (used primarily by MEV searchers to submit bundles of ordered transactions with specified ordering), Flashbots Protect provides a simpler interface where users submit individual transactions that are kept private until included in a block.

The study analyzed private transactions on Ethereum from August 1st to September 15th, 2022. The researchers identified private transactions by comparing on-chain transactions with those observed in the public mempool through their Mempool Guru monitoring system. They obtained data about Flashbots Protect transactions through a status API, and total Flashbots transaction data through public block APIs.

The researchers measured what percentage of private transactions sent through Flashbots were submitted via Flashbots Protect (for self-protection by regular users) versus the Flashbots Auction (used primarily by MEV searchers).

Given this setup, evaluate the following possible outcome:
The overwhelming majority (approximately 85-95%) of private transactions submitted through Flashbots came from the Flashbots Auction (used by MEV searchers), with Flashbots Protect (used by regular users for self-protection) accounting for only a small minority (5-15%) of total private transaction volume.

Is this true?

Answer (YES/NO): NO